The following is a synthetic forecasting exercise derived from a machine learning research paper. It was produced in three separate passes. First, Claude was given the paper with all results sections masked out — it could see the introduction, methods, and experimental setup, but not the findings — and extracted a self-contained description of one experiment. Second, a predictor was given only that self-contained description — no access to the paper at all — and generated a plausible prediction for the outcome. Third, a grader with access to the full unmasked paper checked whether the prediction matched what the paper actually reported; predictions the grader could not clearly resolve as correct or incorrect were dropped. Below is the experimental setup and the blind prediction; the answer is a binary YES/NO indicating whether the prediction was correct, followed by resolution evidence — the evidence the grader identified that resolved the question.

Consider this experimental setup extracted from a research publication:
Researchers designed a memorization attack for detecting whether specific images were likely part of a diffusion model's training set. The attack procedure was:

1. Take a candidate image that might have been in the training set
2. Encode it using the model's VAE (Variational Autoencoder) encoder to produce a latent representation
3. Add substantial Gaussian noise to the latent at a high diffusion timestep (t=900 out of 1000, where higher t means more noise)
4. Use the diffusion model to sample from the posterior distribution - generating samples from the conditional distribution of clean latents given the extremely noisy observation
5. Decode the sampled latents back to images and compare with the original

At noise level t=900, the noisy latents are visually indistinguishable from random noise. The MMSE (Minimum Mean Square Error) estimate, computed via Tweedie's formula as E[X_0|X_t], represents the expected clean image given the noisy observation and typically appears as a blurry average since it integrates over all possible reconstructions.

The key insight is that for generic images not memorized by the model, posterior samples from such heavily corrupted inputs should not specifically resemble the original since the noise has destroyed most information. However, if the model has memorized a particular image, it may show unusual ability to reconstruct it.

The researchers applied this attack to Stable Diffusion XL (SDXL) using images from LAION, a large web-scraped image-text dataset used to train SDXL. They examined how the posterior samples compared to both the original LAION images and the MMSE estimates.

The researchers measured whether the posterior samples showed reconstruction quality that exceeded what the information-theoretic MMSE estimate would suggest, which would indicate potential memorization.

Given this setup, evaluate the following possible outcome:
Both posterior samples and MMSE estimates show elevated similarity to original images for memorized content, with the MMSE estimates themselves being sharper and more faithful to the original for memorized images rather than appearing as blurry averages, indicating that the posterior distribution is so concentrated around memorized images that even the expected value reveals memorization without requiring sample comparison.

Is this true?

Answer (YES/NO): NO